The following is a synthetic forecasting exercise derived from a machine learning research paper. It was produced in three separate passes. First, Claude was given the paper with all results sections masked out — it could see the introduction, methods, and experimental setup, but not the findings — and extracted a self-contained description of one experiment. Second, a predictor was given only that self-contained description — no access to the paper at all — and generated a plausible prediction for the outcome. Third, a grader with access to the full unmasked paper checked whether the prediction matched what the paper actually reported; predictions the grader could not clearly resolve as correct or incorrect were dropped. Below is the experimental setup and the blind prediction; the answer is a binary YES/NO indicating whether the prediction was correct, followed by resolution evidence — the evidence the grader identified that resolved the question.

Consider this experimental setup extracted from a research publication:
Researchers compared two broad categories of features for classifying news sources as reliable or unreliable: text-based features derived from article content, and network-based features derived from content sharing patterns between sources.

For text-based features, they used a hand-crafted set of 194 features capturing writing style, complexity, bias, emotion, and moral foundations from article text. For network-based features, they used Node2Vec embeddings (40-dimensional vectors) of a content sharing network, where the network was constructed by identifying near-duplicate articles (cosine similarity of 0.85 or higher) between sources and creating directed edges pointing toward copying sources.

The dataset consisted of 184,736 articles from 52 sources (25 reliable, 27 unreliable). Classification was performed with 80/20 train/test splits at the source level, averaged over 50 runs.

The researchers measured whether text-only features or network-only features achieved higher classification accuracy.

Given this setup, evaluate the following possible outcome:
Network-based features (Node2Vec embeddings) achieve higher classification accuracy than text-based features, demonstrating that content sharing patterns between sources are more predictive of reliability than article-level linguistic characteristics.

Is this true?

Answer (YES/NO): YES